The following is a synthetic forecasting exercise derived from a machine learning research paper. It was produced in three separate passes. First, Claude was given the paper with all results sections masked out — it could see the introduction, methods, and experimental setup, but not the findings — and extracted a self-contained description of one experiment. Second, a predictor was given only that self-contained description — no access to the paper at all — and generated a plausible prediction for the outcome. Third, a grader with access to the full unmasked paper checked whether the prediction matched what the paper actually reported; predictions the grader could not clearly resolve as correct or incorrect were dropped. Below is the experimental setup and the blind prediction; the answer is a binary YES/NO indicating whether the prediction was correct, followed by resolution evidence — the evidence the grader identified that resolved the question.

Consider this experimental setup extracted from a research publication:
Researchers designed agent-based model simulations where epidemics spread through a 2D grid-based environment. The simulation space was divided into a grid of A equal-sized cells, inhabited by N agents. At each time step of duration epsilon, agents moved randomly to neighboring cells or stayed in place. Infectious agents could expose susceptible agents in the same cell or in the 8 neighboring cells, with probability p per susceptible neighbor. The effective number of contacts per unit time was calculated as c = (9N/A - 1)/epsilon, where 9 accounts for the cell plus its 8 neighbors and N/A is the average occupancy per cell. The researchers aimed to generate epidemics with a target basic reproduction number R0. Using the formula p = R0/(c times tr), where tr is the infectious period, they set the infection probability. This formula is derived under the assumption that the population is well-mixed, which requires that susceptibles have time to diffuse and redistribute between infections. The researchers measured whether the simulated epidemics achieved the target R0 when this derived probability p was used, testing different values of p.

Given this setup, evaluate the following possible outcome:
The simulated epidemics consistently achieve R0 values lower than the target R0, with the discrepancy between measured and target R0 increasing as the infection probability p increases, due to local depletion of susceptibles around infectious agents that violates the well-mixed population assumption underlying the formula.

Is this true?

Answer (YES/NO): NO